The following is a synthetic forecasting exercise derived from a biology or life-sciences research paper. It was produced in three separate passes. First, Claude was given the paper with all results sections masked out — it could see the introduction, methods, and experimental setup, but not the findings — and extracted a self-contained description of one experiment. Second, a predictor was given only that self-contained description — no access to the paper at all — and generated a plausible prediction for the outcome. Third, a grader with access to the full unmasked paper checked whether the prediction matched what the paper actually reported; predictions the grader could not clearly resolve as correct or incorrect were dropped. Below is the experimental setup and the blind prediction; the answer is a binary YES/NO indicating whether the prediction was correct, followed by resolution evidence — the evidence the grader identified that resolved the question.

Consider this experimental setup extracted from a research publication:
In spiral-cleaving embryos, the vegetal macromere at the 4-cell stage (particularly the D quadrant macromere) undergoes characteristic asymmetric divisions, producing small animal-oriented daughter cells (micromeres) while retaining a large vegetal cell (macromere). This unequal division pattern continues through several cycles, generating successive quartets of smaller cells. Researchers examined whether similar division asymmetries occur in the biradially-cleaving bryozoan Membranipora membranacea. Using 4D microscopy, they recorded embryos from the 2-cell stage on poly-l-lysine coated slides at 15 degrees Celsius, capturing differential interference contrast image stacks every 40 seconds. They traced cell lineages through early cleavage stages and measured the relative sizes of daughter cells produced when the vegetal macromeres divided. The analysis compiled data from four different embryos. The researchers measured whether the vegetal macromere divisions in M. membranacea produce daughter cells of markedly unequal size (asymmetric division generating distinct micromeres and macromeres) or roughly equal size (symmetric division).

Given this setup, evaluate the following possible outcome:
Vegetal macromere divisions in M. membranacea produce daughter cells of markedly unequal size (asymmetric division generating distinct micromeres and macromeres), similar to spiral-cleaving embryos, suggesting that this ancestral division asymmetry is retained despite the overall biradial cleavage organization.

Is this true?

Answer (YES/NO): YES